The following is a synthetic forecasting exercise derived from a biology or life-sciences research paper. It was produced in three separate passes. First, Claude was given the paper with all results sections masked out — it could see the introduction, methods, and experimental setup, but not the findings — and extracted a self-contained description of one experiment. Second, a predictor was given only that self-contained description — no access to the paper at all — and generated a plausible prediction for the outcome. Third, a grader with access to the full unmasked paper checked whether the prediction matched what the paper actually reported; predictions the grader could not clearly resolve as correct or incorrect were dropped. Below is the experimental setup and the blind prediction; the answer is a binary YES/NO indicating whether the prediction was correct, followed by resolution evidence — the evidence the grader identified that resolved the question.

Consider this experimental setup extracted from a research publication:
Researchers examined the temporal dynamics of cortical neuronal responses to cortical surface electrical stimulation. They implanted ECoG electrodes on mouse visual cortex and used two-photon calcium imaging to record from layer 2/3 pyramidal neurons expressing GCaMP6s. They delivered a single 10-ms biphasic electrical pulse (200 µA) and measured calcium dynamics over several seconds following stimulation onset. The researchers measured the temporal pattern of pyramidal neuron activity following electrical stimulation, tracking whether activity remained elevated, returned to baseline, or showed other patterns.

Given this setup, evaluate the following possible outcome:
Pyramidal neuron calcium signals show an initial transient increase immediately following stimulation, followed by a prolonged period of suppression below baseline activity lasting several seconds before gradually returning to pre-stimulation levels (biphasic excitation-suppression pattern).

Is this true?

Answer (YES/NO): YES